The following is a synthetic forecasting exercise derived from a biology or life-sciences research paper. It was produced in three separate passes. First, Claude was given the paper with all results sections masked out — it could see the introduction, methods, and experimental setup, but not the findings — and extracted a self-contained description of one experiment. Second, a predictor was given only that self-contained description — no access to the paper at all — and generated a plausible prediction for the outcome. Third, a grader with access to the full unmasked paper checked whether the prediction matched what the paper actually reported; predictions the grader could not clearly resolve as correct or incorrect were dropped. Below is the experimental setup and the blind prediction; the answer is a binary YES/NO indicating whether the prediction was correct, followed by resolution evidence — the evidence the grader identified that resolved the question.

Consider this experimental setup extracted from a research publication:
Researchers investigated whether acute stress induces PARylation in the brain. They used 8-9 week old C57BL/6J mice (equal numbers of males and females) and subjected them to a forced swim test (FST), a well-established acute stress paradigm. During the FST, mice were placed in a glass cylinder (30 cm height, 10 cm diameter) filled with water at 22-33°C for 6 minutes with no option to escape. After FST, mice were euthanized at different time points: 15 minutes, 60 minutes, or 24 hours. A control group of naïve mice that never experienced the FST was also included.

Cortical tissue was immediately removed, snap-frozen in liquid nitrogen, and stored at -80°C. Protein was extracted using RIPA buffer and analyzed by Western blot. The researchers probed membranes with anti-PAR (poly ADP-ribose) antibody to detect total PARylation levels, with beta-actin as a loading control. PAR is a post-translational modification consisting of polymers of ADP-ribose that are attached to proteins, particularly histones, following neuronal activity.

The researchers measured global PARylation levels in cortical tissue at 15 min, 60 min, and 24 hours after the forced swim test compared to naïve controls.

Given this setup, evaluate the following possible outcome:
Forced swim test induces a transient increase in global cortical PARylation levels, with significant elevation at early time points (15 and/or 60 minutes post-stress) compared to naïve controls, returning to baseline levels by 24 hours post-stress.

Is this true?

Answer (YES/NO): YES